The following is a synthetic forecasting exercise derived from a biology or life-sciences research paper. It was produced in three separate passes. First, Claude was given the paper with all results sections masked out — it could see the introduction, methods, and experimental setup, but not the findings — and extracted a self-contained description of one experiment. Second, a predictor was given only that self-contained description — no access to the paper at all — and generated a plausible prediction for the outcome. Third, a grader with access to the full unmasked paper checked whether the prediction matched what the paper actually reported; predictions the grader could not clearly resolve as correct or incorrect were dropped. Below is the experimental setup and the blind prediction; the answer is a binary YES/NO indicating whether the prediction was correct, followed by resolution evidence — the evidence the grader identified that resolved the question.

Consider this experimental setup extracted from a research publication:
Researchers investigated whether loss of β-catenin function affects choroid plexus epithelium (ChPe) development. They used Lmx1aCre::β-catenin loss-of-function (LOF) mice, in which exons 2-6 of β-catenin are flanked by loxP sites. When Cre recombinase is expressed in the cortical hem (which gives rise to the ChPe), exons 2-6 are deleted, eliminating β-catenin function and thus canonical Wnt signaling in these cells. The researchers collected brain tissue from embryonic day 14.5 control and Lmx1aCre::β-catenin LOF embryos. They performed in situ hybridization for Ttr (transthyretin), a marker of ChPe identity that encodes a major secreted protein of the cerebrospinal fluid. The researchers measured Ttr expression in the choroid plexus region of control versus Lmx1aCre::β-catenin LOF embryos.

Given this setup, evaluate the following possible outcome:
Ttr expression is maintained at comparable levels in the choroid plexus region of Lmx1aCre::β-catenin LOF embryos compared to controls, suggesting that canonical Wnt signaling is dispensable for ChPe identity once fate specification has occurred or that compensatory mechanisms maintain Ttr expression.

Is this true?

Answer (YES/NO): YES